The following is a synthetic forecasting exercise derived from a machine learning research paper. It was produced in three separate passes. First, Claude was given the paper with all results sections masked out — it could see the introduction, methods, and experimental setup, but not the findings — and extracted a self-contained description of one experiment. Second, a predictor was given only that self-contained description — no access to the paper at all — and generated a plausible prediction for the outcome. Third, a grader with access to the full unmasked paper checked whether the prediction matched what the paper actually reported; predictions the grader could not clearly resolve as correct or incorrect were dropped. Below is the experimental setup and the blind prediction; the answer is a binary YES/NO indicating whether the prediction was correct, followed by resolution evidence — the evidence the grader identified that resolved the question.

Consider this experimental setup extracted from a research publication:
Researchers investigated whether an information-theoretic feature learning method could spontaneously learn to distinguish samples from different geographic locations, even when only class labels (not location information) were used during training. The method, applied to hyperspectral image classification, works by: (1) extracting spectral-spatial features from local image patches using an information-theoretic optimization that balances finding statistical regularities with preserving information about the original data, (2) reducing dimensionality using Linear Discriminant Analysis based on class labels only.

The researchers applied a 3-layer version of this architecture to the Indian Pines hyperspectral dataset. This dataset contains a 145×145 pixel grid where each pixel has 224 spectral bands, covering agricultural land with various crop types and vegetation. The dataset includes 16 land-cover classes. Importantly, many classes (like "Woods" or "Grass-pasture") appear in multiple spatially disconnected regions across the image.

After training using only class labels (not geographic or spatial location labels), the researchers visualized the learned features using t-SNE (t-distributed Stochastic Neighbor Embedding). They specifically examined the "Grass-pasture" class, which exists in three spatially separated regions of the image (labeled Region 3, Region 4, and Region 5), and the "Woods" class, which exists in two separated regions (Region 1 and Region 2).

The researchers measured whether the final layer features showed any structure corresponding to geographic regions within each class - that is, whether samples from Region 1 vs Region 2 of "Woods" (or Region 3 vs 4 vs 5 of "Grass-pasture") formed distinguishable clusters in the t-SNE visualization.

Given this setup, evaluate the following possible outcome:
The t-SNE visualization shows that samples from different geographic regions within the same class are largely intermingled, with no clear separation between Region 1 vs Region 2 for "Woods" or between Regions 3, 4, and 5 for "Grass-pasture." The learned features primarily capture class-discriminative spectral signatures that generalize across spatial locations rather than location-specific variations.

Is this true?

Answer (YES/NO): NO